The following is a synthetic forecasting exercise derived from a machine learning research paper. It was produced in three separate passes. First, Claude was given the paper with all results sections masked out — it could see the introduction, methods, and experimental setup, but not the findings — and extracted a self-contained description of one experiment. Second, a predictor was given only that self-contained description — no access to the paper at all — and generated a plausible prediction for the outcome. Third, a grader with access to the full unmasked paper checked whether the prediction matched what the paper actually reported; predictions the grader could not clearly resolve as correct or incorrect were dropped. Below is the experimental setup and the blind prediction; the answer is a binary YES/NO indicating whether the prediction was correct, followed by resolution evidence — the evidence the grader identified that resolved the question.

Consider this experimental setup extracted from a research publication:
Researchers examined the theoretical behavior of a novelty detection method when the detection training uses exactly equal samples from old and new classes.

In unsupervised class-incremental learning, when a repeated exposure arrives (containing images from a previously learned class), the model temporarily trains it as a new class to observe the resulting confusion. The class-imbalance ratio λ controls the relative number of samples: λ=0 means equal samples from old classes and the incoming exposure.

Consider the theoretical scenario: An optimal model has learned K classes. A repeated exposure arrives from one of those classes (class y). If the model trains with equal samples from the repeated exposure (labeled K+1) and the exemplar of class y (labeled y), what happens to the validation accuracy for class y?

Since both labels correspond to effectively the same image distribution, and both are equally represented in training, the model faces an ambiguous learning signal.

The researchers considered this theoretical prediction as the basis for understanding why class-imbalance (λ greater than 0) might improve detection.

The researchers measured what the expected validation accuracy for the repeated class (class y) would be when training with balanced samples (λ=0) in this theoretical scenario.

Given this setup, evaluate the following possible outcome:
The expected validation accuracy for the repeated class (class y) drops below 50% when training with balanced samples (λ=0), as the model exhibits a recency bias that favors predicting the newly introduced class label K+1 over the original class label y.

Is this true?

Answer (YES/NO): NO